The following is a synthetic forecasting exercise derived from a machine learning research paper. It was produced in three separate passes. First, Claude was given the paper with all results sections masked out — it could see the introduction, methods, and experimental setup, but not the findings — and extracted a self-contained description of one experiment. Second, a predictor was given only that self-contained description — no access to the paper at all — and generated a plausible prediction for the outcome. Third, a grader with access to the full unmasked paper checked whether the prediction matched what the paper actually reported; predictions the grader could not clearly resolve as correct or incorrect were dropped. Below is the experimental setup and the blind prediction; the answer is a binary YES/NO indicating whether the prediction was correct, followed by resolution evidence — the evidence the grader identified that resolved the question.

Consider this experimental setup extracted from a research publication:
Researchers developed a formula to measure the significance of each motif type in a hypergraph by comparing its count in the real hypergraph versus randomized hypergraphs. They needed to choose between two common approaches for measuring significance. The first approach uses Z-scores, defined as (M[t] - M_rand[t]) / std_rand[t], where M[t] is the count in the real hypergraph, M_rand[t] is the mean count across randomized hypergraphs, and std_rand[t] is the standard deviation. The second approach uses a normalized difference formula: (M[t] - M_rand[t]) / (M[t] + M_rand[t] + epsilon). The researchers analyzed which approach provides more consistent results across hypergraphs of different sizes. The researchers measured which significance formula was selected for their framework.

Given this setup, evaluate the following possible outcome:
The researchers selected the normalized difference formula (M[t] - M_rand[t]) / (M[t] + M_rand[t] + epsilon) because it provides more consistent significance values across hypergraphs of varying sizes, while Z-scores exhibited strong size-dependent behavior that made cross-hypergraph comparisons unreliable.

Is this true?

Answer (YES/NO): YES